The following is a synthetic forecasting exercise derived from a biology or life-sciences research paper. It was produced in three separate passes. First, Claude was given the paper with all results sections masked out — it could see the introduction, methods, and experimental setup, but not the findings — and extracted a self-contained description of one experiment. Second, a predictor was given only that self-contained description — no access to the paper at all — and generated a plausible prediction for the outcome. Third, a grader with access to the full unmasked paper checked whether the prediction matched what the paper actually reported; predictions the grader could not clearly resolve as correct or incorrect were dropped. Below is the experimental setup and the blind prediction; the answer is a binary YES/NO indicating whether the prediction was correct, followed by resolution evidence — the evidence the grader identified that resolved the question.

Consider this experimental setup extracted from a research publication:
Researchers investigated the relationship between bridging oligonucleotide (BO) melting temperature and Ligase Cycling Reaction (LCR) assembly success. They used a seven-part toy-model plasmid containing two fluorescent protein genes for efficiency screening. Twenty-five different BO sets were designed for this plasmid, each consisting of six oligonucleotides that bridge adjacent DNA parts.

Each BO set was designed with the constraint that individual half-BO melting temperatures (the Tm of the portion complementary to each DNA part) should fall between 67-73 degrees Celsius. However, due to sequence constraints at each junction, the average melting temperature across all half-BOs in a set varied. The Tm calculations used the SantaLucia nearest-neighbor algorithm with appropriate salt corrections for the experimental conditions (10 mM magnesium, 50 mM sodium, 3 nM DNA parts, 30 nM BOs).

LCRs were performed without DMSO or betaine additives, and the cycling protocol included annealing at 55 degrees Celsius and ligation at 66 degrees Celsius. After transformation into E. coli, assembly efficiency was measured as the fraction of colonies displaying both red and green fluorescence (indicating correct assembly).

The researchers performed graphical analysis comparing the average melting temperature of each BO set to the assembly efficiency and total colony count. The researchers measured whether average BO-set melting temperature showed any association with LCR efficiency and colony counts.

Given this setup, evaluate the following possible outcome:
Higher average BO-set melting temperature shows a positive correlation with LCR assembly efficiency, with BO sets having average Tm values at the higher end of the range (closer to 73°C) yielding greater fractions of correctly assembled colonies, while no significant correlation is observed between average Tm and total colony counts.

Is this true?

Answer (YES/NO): NO